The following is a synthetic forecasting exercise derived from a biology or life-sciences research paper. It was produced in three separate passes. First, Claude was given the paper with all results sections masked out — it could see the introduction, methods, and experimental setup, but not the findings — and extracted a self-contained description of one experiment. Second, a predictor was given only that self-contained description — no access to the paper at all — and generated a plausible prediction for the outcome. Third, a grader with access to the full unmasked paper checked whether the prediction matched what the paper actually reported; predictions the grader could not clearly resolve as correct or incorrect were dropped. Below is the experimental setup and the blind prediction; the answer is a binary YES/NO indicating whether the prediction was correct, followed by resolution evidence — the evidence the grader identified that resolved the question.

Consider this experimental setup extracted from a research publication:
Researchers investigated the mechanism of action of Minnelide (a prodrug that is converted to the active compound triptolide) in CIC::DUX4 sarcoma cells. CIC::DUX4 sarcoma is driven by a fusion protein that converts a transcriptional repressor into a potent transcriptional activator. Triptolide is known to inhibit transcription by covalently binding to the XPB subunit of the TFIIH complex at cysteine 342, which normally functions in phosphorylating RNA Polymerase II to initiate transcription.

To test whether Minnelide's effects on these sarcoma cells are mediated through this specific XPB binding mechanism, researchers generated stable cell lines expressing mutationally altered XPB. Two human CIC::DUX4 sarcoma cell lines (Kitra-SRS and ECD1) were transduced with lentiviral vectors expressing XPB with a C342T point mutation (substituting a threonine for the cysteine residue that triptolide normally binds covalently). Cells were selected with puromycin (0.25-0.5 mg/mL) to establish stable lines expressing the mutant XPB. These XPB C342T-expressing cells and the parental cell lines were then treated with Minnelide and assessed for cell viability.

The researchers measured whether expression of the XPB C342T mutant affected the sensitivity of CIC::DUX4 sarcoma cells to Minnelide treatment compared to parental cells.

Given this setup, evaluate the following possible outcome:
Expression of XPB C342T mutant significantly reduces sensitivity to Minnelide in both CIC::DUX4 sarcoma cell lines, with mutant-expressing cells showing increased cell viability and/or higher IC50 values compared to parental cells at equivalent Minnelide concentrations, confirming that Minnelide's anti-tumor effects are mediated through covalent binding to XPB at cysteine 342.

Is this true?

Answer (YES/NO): YES